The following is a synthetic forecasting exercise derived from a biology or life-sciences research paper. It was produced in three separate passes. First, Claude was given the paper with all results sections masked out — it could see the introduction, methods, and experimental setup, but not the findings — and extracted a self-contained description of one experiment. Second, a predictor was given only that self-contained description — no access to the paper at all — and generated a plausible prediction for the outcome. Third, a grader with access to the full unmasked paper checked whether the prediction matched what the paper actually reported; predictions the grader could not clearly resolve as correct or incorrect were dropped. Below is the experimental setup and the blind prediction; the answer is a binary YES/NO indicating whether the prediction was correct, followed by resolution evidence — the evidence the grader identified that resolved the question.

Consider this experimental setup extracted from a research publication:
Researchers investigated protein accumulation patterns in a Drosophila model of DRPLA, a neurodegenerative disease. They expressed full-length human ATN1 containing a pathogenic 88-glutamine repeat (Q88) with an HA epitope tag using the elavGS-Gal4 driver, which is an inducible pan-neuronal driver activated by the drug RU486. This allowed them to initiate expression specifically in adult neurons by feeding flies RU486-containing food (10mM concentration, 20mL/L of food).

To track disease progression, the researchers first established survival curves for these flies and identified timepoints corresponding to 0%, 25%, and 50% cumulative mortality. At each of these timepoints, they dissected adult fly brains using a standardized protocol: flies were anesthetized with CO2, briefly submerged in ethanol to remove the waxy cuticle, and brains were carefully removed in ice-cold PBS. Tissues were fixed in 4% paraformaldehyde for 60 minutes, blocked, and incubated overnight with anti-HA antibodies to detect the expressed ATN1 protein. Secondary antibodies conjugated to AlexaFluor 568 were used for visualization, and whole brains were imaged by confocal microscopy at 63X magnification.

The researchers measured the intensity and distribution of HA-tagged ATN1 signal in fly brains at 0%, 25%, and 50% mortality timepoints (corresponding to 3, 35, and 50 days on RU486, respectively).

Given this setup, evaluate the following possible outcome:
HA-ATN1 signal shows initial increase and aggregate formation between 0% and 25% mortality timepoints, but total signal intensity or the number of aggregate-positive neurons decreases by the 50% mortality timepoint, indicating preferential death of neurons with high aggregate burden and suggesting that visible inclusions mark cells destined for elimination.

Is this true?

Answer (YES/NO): NO